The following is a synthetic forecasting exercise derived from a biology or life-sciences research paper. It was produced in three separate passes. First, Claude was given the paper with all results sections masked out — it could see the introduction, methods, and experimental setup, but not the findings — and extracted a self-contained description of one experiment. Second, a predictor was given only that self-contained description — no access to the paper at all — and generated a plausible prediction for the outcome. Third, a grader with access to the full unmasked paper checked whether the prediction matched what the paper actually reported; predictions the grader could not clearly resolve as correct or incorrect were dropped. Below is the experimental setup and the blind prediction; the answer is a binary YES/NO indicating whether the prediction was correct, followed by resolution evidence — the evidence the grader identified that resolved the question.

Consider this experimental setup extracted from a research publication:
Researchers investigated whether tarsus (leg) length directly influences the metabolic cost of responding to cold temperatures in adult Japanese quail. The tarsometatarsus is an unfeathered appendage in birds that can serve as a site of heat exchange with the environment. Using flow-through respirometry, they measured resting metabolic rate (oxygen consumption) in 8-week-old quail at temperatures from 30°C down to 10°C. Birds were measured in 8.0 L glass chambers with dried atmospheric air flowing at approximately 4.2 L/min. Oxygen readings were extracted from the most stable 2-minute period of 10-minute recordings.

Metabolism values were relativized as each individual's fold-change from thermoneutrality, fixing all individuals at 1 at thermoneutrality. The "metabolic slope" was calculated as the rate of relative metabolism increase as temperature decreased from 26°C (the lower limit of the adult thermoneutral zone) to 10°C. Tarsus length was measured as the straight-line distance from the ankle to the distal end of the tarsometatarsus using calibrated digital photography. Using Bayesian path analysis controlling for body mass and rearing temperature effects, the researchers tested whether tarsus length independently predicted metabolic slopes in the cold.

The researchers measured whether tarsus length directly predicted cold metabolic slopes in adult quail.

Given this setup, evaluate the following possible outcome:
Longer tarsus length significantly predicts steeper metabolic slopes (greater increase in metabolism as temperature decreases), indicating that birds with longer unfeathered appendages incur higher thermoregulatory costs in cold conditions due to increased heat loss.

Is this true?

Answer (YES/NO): NO